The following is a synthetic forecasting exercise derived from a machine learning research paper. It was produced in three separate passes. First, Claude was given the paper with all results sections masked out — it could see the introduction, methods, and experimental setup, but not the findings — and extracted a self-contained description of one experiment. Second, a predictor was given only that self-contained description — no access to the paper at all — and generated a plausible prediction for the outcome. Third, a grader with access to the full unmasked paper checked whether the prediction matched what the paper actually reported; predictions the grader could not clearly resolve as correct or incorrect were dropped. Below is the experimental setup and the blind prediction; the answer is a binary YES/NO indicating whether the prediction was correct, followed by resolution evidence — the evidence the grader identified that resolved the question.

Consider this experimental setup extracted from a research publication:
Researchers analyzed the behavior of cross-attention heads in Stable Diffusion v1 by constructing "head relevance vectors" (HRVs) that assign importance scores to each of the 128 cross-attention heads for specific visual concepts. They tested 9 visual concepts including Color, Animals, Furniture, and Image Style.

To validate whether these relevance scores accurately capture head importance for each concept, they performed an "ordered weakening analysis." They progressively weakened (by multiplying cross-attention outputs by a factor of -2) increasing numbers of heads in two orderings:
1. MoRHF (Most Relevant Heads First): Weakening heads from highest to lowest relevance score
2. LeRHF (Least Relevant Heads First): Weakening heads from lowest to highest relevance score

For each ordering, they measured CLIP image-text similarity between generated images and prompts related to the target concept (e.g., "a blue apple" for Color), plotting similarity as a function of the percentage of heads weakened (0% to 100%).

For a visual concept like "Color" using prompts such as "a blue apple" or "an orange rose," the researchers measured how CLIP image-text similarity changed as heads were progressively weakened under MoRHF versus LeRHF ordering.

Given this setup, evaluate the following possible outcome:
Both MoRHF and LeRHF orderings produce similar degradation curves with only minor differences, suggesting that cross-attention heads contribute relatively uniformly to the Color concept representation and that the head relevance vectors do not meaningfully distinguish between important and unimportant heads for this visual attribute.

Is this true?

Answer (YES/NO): NO